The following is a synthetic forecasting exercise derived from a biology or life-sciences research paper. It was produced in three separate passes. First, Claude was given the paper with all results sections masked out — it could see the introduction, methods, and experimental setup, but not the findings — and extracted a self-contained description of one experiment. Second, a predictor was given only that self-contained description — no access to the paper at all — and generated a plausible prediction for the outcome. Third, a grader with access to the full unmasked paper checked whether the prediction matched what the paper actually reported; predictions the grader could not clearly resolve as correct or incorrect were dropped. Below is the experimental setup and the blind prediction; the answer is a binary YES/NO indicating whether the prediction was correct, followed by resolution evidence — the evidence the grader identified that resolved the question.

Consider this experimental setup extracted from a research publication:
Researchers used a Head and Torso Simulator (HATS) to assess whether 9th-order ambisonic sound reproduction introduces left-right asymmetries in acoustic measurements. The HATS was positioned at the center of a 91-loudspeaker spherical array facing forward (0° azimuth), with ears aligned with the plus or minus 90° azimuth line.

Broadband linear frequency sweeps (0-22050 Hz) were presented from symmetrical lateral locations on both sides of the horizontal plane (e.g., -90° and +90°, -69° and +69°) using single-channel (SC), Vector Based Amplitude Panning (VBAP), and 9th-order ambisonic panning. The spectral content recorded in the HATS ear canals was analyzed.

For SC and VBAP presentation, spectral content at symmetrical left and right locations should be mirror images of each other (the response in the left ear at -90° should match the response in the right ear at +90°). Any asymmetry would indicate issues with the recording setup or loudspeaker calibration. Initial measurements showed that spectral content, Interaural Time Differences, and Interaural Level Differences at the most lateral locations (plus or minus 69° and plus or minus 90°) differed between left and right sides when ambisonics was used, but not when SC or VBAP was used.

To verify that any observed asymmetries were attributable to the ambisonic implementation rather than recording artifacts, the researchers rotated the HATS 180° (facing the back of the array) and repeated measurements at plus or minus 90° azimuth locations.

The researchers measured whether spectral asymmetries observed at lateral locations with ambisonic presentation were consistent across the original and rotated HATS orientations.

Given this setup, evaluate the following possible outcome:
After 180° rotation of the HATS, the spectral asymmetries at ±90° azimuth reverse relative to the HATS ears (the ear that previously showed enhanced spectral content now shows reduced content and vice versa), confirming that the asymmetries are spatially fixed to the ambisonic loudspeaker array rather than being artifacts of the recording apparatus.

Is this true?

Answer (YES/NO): YES